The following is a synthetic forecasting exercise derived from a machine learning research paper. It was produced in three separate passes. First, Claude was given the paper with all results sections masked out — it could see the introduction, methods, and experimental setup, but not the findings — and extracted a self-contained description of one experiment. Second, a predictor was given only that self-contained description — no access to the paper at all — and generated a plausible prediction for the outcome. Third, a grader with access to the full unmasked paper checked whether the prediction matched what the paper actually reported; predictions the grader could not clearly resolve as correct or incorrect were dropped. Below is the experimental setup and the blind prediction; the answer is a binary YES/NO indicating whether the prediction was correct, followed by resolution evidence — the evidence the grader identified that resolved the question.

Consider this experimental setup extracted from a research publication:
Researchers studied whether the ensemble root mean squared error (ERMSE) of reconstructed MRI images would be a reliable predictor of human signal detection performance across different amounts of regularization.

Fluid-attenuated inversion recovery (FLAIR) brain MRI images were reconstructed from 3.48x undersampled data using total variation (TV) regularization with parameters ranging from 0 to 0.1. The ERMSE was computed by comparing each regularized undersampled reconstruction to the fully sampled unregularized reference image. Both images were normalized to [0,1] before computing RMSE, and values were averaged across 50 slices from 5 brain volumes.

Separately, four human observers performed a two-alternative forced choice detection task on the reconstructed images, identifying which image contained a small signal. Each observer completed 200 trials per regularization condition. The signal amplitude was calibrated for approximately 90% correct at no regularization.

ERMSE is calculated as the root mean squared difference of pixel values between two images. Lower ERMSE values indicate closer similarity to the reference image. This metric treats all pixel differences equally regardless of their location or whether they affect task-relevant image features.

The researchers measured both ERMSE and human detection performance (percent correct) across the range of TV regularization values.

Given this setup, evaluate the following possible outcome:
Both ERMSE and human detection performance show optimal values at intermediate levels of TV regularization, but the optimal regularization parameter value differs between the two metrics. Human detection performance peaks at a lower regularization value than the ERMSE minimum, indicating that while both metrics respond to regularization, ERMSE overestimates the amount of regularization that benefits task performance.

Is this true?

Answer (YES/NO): NO